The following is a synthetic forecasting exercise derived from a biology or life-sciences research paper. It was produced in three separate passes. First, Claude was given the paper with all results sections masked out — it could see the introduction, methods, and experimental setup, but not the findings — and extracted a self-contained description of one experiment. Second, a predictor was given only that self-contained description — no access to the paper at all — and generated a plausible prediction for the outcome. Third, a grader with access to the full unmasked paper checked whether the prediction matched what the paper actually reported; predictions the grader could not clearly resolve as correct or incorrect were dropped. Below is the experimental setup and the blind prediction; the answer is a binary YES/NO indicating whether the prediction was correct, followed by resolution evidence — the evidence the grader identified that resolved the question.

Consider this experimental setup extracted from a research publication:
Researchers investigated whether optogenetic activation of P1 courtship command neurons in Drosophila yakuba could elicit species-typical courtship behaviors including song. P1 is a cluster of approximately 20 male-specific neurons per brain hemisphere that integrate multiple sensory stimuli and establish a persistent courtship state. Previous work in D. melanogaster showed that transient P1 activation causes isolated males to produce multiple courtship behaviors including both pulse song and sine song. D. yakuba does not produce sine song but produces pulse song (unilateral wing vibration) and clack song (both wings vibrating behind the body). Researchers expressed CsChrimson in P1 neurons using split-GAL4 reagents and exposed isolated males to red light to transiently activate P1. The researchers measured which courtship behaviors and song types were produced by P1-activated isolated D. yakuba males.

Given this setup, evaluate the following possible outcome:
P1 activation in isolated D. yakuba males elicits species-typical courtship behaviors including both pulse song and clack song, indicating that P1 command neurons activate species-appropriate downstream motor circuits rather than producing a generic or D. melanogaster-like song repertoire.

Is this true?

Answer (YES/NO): NO